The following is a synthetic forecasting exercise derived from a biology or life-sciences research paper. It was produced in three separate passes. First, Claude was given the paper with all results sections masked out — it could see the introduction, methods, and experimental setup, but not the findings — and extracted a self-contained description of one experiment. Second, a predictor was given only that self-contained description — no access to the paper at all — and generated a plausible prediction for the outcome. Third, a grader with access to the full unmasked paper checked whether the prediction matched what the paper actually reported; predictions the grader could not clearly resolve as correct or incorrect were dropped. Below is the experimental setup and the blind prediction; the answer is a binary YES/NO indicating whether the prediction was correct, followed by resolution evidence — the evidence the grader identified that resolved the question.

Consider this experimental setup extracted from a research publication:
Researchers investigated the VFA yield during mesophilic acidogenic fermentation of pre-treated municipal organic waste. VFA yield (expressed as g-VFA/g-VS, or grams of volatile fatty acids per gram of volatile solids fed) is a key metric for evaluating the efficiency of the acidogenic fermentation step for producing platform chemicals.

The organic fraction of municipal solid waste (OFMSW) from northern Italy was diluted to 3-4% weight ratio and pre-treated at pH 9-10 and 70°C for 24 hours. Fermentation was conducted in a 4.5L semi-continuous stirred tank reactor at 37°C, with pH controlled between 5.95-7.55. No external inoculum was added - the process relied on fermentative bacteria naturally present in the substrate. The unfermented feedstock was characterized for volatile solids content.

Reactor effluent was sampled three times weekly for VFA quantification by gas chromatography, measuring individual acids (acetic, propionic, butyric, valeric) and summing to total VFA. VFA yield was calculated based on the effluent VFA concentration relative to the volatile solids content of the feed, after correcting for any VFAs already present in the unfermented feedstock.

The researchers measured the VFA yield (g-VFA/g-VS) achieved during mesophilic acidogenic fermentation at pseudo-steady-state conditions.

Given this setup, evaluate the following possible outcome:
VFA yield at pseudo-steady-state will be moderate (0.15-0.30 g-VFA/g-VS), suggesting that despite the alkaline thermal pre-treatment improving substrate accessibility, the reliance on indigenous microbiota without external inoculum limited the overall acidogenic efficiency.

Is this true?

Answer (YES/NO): NO